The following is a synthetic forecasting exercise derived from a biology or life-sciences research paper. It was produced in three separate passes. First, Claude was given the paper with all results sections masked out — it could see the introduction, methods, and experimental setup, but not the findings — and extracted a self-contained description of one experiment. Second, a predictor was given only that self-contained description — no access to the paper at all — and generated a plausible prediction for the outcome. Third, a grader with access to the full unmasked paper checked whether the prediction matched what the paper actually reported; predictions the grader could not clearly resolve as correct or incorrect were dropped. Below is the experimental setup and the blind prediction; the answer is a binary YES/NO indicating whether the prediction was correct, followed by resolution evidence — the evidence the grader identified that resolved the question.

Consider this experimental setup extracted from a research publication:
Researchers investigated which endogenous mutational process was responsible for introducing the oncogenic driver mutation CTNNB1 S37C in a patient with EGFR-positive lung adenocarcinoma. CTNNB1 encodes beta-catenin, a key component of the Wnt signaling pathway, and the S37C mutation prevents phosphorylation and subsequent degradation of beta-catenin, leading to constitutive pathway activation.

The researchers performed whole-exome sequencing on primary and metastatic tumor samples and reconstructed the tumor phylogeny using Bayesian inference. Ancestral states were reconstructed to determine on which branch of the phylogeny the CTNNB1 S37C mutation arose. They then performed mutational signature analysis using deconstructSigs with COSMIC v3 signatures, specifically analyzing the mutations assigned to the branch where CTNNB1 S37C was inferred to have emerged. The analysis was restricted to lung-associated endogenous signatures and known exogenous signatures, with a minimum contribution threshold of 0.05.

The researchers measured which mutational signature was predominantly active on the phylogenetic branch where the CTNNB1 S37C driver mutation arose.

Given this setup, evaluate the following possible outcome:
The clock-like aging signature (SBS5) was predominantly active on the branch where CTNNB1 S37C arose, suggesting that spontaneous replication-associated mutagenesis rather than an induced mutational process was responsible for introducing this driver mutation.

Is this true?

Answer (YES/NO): NO